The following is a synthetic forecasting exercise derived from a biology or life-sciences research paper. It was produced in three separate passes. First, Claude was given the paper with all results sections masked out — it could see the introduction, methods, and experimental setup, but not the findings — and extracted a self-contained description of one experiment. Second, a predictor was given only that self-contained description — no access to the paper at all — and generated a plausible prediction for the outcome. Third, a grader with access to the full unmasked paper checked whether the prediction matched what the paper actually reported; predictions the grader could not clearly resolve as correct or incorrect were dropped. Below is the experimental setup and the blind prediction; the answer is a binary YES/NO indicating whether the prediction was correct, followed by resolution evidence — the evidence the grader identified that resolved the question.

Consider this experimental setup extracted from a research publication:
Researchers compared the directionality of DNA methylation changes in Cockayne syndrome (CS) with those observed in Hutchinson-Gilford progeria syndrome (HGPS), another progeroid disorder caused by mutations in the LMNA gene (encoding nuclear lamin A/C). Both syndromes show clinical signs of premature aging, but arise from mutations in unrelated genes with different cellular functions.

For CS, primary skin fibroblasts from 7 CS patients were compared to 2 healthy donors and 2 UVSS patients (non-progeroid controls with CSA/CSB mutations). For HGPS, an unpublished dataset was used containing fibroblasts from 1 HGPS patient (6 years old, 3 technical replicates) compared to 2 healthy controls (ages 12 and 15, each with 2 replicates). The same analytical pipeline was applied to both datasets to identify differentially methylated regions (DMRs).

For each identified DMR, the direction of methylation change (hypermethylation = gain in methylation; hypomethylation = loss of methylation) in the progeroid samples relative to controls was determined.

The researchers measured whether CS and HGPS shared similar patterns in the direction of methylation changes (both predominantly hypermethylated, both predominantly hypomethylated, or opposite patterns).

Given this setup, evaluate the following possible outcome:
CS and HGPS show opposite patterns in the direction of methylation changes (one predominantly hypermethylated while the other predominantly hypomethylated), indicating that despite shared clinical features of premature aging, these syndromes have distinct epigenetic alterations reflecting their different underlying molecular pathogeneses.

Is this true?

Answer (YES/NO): NO